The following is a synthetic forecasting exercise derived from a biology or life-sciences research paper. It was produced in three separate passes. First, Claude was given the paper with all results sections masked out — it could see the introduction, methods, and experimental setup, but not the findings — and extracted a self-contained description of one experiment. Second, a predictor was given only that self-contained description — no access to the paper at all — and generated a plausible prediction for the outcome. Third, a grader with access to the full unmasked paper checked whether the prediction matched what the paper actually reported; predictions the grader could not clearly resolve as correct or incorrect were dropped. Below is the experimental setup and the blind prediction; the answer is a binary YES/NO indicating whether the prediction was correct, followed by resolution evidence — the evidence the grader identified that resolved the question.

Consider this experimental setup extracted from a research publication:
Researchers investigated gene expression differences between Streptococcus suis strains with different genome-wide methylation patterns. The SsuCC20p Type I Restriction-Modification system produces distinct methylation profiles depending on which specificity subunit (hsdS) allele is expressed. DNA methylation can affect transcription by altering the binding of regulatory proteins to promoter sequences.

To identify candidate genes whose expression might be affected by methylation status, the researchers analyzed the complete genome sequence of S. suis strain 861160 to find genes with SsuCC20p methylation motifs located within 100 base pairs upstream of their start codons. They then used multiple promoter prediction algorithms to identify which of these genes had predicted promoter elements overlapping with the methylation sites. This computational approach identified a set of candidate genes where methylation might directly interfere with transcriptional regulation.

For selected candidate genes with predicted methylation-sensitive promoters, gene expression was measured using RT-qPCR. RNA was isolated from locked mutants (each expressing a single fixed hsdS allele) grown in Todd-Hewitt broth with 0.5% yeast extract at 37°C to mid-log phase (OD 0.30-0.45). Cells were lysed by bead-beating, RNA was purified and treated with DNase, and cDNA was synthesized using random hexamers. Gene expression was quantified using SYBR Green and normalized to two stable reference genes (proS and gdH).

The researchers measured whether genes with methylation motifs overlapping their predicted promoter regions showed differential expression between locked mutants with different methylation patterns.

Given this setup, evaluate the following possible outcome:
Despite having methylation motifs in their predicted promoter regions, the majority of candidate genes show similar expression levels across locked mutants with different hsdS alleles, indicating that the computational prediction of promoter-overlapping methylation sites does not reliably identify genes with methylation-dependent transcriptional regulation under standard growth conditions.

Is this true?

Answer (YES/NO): YES